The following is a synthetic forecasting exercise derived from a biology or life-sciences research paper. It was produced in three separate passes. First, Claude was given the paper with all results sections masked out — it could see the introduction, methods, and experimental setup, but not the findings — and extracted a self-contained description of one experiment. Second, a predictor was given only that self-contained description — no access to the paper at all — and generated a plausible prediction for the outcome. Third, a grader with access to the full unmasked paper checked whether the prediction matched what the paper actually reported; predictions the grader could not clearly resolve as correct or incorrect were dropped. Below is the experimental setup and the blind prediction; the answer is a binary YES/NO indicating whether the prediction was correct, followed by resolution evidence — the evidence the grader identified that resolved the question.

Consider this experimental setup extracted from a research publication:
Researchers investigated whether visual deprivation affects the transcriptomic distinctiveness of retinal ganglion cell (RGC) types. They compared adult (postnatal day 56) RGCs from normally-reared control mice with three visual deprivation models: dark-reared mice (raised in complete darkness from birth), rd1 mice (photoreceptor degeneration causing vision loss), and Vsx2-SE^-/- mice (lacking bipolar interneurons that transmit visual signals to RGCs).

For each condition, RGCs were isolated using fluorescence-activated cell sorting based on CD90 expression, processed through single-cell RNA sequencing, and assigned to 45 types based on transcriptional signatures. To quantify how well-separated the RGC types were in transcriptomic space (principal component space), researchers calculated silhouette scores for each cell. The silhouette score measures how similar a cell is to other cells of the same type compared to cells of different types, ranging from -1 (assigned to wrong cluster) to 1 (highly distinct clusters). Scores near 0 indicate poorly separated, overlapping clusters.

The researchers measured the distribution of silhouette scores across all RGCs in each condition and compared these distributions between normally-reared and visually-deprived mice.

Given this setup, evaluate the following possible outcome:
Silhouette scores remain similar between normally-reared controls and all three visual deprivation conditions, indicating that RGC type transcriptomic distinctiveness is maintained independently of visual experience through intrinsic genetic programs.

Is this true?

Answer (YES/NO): NO